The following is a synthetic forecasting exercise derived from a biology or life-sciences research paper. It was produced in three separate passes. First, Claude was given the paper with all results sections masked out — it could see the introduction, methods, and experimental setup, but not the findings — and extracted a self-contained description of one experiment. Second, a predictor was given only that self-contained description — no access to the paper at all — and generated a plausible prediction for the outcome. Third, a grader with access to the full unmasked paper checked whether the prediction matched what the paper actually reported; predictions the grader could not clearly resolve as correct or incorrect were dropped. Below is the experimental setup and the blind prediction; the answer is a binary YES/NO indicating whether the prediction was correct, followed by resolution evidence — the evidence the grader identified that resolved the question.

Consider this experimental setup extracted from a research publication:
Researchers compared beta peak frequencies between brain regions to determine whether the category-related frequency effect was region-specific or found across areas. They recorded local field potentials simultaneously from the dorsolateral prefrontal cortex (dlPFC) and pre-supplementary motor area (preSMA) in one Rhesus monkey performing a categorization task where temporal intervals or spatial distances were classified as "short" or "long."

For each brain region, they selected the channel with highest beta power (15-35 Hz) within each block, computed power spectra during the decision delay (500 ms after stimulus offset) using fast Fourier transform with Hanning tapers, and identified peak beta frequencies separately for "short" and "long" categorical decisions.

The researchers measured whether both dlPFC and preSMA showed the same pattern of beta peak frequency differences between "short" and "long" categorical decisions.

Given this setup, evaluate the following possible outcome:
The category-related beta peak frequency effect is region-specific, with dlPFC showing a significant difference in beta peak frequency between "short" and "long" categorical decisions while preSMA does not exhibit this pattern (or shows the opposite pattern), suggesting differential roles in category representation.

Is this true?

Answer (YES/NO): NO